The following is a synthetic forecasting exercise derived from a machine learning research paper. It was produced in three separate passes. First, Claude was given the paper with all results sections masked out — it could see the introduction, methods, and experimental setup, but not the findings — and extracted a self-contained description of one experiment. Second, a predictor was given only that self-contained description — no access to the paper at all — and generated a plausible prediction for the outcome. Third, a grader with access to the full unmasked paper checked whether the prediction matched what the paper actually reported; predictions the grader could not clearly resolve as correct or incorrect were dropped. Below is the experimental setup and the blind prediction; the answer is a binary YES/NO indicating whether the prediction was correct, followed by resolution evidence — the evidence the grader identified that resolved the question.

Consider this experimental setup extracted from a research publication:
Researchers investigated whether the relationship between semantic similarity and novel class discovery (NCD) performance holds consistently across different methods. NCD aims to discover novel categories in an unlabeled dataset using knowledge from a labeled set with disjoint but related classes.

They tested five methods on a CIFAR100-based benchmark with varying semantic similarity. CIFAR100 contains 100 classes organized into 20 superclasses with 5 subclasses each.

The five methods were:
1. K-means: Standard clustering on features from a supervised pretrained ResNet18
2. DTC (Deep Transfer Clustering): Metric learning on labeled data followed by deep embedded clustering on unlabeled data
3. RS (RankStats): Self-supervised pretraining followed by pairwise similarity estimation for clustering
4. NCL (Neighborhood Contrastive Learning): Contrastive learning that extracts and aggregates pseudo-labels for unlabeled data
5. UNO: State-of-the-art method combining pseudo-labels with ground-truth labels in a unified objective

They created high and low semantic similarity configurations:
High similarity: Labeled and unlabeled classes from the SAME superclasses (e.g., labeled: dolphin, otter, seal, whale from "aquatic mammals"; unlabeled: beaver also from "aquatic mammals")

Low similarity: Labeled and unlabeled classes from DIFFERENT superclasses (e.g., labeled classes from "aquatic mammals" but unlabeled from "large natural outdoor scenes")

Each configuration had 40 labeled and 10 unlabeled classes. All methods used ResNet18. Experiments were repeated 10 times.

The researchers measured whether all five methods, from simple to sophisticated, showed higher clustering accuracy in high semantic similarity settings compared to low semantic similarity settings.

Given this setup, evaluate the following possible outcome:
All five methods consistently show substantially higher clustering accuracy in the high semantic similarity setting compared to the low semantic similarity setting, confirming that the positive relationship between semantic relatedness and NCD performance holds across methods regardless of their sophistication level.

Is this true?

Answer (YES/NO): NO